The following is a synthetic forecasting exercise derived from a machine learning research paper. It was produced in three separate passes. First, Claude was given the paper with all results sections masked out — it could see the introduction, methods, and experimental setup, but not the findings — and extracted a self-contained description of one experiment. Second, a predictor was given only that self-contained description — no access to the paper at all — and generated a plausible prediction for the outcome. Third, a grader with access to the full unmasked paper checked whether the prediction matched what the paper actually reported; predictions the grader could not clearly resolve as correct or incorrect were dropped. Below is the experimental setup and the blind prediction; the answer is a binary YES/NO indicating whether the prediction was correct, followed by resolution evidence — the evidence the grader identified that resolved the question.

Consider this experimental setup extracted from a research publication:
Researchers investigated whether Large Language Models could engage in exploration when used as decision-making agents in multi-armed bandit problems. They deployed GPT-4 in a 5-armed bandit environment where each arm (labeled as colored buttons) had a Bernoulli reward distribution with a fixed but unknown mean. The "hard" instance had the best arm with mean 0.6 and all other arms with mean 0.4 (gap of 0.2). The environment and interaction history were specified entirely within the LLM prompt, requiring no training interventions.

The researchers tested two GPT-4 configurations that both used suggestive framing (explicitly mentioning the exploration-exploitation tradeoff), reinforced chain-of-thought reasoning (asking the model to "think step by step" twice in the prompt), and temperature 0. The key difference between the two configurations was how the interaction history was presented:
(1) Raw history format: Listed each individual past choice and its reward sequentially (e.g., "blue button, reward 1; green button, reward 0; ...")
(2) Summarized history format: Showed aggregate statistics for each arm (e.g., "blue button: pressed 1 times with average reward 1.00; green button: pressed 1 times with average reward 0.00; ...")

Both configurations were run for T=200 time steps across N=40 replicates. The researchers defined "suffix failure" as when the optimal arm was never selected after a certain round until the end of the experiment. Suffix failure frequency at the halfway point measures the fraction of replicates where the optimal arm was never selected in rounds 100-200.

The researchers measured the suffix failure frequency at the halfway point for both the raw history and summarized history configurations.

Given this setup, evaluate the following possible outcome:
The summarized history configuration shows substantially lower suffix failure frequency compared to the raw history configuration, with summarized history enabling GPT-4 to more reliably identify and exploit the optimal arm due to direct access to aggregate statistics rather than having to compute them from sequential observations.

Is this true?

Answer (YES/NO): YES